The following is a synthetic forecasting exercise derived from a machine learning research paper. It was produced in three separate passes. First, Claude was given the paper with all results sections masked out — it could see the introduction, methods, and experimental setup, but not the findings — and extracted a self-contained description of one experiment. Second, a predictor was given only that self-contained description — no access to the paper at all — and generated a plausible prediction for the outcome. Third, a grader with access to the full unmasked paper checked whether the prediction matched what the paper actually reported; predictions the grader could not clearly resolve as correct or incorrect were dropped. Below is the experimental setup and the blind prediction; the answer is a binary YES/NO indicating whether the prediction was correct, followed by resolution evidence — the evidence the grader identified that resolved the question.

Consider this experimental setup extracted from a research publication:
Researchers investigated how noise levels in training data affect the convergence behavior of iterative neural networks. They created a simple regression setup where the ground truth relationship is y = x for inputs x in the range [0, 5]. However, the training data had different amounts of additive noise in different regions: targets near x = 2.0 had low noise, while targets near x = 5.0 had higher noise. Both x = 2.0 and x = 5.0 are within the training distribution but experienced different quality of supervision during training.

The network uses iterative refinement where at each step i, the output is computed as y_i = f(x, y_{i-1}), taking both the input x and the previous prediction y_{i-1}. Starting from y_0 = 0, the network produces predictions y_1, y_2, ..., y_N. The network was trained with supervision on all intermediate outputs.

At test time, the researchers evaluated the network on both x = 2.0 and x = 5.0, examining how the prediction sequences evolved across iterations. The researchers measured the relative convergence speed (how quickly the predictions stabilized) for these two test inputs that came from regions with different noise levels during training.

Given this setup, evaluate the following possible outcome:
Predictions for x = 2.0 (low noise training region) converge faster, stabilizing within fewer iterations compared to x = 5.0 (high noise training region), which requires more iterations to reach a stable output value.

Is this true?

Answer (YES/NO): YES